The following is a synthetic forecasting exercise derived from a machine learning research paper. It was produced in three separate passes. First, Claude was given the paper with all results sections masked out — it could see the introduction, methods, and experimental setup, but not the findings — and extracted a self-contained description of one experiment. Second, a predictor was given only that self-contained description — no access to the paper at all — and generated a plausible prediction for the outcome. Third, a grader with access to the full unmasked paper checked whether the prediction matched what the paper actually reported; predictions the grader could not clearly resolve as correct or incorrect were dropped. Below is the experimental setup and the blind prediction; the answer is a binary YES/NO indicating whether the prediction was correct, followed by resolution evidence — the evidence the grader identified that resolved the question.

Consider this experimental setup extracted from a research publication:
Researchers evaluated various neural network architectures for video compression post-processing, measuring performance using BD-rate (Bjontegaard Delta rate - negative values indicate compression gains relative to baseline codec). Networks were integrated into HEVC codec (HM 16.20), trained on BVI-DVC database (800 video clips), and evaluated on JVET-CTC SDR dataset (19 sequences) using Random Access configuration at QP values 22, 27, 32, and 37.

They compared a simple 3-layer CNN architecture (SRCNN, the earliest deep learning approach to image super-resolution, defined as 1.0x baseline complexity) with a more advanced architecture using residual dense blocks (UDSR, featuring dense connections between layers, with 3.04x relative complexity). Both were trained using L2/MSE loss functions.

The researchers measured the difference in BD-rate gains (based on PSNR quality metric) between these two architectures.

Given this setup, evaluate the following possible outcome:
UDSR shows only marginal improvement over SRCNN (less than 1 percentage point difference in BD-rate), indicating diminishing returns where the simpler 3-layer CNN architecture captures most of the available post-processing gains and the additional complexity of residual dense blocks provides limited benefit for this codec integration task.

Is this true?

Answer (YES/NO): NO